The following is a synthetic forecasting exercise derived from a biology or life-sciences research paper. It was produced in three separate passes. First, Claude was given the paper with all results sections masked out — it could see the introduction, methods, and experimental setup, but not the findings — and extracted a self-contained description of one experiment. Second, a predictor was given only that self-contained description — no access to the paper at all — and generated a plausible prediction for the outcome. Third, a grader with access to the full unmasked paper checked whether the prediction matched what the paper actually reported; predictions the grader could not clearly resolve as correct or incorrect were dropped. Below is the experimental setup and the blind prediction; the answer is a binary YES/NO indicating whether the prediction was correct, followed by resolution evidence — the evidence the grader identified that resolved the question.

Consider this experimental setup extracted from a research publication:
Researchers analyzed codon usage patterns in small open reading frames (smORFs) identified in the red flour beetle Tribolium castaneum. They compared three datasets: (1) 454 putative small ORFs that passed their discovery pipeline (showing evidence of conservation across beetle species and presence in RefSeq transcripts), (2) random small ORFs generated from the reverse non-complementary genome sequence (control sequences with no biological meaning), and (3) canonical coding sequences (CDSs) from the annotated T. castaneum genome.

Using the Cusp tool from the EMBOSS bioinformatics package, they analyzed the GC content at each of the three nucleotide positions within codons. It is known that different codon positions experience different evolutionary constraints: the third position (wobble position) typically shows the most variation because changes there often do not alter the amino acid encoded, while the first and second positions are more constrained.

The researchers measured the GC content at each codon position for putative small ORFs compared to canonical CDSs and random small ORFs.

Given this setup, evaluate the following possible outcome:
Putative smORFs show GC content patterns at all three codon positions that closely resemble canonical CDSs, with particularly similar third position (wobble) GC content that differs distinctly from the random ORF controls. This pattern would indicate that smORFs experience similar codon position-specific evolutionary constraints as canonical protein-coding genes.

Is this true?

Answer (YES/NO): NO